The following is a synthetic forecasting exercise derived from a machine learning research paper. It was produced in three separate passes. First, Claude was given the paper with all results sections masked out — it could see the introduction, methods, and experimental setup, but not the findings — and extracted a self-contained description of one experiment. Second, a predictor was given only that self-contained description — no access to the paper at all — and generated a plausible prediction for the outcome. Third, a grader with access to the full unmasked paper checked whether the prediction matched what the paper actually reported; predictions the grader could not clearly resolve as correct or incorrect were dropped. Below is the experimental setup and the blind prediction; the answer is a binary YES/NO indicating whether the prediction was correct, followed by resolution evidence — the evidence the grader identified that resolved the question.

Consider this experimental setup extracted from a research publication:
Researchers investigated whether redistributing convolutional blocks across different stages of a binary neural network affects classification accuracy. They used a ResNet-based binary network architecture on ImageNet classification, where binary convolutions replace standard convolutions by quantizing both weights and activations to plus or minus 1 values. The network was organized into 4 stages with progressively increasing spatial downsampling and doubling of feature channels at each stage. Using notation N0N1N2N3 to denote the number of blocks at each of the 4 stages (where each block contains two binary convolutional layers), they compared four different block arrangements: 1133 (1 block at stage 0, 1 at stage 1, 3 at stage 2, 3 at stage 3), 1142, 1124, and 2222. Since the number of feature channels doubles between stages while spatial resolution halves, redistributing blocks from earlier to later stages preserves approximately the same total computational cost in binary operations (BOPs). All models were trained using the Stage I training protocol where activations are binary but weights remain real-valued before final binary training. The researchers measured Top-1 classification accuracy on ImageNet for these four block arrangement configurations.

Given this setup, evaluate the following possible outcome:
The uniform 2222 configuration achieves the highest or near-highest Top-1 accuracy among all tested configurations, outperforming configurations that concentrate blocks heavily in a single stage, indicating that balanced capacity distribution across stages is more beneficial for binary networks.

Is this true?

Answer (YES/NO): NO